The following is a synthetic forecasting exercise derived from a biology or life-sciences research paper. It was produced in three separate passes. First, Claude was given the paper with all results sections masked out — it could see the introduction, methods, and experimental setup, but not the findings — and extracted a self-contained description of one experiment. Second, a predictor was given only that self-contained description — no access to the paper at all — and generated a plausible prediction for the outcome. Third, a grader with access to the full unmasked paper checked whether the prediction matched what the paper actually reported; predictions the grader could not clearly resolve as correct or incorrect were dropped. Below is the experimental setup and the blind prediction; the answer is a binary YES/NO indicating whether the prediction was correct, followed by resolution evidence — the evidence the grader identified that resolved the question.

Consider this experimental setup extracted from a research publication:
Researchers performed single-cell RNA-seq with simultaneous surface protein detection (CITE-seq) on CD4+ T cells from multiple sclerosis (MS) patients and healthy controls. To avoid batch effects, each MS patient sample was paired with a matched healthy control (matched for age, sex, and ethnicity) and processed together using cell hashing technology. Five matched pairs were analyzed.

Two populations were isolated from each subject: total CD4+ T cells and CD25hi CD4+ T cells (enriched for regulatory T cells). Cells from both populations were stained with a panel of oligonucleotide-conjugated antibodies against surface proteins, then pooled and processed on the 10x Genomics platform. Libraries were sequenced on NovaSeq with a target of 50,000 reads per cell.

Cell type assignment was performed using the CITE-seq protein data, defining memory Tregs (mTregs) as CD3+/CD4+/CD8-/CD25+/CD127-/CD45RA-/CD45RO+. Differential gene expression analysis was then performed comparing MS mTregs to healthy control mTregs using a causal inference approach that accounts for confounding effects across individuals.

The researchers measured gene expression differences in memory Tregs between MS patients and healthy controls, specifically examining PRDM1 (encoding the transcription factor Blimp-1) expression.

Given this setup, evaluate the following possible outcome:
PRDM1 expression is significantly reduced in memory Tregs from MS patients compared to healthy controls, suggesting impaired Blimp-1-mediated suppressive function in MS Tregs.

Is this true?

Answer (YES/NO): NO